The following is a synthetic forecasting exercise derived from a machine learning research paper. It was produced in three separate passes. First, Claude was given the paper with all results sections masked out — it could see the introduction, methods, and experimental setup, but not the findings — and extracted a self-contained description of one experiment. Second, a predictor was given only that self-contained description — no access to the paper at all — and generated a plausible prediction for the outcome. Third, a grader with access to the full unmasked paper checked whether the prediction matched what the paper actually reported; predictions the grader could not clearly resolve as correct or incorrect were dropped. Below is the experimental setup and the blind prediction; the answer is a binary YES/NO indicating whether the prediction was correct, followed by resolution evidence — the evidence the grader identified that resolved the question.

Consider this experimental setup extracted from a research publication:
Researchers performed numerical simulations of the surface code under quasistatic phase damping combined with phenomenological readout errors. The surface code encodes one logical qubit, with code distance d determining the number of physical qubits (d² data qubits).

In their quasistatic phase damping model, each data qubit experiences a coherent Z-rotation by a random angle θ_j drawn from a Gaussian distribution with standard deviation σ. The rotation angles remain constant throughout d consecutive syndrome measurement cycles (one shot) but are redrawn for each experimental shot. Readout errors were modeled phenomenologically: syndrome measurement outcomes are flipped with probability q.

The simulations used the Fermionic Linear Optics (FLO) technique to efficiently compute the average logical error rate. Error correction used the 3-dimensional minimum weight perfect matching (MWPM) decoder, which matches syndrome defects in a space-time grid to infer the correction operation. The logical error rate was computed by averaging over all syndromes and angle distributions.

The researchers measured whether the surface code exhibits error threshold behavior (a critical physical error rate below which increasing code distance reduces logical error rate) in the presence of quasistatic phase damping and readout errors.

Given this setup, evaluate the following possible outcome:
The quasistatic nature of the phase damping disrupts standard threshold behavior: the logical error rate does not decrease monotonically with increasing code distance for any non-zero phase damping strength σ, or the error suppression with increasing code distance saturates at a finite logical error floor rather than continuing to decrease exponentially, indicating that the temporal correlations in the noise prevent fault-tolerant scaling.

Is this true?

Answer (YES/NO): NO